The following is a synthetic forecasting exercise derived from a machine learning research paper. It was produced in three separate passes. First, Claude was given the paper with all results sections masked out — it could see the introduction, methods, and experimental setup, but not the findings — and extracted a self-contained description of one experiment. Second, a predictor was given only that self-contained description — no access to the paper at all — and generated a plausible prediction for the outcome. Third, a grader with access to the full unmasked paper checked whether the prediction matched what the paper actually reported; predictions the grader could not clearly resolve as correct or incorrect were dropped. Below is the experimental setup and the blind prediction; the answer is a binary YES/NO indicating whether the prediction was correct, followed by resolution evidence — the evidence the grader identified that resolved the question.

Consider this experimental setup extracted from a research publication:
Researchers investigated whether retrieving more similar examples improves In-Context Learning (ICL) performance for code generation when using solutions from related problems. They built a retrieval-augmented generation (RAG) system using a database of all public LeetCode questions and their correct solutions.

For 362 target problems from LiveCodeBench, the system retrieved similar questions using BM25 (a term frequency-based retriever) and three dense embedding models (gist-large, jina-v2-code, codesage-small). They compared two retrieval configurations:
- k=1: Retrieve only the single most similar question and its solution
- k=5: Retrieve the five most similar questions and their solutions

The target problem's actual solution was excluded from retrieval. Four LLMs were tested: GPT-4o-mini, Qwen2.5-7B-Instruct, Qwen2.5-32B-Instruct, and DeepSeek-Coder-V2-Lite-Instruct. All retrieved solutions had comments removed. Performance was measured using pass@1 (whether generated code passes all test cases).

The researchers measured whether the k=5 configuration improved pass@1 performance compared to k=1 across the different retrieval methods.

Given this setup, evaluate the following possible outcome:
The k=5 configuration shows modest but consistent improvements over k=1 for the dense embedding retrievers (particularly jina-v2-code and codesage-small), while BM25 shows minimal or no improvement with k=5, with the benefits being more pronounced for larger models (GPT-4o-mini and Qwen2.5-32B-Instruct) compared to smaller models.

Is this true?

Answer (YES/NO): NO